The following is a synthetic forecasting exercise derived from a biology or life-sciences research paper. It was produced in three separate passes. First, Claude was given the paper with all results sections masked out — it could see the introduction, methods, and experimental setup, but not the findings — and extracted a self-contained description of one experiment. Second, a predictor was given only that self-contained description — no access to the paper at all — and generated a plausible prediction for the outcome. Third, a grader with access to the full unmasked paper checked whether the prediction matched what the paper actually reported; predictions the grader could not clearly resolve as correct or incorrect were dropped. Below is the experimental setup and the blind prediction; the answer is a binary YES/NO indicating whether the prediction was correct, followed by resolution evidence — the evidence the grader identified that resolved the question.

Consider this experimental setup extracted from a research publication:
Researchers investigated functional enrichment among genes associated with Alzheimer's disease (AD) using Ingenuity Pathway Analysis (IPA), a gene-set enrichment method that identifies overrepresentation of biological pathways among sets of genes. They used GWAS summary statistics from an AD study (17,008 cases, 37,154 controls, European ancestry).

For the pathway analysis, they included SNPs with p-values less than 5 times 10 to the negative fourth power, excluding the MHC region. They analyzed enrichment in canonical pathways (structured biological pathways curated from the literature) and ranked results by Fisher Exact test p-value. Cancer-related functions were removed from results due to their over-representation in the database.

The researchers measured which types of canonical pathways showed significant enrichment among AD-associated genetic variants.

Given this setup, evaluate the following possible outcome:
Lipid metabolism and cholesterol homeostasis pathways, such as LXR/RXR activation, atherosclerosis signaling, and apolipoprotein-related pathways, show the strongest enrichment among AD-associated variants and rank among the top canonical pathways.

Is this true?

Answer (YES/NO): NO